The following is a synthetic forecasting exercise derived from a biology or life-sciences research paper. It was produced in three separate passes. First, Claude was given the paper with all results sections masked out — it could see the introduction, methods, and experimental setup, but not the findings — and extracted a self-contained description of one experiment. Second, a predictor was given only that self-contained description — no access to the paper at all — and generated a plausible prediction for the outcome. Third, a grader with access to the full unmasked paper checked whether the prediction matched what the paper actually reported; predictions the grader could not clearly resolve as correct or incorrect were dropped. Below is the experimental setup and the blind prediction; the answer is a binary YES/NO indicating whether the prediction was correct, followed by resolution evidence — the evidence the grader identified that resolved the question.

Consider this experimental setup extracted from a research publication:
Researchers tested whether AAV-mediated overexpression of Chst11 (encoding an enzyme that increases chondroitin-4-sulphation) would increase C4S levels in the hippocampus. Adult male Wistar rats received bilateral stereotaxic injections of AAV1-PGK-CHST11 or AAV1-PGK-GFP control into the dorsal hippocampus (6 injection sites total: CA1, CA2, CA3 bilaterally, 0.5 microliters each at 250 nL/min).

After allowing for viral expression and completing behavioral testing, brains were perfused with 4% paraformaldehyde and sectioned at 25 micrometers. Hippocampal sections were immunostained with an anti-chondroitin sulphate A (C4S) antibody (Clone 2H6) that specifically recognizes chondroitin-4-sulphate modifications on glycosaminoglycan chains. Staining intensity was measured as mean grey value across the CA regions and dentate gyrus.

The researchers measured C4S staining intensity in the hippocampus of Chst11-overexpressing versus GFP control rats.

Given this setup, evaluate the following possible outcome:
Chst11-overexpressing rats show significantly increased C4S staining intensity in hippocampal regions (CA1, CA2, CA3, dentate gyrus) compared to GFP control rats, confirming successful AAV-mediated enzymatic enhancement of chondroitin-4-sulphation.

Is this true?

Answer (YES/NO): NO